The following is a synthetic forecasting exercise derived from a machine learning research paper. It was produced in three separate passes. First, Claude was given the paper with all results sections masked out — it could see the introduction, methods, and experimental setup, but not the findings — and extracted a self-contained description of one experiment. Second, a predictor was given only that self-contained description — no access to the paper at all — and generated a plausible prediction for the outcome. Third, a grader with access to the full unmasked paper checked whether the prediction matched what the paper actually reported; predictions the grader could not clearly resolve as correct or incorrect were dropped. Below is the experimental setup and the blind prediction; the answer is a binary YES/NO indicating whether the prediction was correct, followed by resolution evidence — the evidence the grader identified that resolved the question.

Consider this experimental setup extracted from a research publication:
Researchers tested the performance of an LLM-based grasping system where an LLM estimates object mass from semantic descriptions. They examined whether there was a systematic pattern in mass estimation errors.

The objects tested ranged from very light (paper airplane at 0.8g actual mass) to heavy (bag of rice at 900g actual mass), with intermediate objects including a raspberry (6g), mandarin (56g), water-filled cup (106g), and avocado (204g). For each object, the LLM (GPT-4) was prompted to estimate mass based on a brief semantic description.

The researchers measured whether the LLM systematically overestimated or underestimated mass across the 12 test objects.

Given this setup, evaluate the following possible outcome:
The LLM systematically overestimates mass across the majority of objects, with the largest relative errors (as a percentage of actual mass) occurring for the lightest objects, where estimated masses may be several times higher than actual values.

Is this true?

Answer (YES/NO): YES